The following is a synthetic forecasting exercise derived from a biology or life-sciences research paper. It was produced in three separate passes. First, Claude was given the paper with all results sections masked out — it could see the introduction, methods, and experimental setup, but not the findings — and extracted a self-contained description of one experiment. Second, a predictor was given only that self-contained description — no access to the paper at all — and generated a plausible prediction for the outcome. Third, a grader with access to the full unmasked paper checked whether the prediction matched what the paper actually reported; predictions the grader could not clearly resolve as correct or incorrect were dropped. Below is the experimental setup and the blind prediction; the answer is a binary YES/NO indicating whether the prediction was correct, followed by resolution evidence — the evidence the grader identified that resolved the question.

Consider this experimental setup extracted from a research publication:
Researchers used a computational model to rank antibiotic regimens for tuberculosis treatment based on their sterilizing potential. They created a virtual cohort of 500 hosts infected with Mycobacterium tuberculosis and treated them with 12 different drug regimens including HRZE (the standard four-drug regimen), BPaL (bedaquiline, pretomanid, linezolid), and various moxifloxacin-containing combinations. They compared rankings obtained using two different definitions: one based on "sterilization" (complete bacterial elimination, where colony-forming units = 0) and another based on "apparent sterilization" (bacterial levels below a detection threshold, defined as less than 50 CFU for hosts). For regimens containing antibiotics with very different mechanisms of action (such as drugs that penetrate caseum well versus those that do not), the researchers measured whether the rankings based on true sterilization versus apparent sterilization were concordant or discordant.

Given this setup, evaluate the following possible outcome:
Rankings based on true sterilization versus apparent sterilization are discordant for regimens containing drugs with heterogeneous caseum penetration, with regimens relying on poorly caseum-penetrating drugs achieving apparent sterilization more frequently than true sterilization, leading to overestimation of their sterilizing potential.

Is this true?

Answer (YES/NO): NO